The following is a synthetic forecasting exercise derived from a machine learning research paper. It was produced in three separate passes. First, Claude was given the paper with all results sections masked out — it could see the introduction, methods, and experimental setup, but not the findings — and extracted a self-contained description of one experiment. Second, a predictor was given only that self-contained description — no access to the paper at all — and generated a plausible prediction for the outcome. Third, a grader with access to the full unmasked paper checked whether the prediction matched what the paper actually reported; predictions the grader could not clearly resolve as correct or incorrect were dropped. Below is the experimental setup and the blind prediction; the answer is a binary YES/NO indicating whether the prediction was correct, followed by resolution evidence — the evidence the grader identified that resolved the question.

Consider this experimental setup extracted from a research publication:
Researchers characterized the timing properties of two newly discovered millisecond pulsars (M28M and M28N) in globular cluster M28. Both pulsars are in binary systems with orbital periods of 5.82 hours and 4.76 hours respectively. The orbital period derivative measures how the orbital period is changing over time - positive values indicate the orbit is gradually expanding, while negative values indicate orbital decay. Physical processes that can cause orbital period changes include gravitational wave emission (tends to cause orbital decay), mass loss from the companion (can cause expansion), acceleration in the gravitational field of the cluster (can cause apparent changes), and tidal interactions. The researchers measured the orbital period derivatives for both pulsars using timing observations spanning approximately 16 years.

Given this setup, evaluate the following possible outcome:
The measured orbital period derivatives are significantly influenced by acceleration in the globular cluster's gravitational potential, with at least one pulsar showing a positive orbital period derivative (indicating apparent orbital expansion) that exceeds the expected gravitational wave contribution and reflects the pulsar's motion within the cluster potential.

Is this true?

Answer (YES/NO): YES